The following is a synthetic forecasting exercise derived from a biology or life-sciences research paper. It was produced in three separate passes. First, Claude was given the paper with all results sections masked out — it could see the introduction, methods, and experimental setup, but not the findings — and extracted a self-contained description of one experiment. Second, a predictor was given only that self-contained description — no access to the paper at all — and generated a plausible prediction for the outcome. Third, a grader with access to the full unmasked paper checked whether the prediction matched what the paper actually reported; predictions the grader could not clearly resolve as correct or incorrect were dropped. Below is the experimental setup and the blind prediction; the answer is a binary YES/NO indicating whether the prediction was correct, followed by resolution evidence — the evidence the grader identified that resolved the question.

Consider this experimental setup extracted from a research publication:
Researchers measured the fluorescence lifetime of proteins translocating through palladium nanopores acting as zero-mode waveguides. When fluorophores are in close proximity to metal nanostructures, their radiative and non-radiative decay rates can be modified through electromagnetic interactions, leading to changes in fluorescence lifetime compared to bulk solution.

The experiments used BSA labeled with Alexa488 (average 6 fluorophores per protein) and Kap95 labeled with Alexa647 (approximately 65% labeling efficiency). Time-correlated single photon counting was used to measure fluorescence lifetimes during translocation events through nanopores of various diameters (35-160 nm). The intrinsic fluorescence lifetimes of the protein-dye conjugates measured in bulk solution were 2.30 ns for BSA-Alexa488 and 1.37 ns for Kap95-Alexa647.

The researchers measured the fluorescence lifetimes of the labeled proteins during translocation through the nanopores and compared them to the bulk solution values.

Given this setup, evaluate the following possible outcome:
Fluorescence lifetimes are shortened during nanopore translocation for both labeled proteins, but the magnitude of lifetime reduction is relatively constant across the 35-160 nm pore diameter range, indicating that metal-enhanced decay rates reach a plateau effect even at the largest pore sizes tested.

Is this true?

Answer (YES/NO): NO